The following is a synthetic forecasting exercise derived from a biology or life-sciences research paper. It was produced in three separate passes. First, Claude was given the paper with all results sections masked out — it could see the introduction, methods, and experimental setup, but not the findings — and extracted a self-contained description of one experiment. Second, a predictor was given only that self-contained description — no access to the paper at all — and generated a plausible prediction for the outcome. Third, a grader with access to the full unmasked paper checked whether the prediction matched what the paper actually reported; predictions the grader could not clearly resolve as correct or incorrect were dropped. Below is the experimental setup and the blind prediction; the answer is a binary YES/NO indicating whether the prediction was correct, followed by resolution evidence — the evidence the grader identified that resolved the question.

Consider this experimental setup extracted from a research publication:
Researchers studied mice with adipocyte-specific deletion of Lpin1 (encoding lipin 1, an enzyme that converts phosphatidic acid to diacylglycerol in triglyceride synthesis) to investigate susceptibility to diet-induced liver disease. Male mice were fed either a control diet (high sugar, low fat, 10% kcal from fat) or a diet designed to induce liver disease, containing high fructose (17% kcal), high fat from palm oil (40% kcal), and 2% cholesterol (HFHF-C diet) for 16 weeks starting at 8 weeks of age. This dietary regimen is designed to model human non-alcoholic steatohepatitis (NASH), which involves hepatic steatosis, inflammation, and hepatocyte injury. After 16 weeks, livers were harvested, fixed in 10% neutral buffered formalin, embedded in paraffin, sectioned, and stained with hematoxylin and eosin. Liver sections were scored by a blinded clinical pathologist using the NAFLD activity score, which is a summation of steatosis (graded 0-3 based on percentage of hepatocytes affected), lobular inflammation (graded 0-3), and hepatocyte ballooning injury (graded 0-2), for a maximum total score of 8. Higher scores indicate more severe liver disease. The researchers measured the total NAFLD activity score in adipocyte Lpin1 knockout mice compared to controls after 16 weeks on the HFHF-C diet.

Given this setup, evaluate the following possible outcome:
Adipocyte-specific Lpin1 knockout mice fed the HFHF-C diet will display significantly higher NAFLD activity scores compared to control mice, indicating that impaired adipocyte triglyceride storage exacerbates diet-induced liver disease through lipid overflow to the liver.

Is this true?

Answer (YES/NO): NO